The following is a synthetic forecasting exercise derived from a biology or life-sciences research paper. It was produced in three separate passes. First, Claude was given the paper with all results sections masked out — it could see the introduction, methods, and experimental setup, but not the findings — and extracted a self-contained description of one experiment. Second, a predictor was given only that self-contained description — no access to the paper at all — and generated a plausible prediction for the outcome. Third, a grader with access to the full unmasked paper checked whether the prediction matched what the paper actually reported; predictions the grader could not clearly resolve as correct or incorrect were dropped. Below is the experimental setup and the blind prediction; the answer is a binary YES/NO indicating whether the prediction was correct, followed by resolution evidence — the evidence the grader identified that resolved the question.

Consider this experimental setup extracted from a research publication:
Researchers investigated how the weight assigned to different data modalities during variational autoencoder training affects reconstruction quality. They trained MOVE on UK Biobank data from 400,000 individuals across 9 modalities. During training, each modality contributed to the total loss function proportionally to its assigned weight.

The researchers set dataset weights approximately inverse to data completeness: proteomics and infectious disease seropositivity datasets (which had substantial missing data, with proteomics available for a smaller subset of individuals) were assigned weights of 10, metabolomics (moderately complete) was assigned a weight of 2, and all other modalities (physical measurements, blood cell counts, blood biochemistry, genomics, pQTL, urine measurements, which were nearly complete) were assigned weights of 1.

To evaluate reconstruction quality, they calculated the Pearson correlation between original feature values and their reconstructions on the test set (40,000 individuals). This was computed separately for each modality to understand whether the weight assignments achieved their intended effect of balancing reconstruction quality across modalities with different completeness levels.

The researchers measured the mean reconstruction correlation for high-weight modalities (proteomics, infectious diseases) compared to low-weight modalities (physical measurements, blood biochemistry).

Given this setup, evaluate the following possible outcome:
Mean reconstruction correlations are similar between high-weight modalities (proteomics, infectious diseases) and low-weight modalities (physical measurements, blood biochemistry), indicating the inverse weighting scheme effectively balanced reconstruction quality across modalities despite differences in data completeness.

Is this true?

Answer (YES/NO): NO